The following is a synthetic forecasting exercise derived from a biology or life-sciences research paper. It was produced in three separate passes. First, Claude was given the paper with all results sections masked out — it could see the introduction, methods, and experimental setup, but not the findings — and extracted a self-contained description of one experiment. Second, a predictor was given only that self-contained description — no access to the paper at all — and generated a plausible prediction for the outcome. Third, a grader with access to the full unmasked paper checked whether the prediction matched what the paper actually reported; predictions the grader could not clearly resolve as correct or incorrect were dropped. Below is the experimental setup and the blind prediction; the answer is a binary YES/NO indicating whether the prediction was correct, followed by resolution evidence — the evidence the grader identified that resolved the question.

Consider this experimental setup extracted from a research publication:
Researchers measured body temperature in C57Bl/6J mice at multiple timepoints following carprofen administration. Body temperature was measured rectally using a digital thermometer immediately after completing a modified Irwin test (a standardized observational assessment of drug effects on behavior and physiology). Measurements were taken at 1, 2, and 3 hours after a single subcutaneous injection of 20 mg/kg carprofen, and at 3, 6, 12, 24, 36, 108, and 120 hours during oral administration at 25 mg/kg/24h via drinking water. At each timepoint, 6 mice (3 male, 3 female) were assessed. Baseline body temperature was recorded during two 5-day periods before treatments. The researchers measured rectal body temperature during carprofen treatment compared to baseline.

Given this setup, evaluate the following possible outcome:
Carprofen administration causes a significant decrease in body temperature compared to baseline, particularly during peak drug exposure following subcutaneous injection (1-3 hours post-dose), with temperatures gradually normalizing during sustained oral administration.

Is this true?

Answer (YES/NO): NO